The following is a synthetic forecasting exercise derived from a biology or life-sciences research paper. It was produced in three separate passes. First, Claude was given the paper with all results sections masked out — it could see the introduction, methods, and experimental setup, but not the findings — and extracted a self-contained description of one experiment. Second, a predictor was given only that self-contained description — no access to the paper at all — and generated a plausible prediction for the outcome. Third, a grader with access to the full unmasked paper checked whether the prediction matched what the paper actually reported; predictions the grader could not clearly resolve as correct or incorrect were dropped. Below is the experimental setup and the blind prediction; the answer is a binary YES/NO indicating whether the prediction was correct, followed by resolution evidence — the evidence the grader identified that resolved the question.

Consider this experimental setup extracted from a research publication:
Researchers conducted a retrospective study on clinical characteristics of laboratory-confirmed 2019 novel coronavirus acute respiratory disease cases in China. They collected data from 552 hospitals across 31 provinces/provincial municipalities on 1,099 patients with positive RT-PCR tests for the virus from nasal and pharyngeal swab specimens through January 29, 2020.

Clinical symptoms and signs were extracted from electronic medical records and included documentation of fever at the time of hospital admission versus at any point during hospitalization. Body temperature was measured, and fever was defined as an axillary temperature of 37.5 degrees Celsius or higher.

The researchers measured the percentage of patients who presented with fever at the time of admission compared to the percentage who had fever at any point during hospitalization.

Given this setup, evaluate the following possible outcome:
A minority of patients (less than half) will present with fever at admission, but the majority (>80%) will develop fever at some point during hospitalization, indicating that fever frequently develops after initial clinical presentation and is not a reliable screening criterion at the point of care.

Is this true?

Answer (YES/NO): YES